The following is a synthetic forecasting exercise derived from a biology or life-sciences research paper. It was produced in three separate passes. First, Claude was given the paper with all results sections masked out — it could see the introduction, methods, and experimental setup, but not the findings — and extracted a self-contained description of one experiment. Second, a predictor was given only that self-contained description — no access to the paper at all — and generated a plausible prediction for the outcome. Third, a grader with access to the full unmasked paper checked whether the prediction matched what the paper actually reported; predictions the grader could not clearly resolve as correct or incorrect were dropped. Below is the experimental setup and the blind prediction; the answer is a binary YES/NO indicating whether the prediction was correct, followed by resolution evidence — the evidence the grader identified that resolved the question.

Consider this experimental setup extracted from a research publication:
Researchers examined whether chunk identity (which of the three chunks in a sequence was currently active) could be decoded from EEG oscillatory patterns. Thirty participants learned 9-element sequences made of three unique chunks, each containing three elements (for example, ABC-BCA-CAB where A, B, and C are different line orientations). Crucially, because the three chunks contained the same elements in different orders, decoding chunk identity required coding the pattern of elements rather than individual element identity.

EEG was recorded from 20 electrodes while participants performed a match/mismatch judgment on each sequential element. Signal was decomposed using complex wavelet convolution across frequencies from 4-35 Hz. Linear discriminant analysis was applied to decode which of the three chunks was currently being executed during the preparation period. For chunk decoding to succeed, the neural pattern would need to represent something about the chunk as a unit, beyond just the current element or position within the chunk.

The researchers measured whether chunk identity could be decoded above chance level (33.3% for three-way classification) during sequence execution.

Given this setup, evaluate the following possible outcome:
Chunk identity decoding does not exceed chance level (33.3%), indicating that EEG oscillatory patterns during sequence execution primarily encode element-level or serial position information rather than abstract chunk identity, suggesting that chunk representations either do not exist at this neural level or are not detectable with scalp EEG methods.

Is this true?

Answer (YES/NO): NO